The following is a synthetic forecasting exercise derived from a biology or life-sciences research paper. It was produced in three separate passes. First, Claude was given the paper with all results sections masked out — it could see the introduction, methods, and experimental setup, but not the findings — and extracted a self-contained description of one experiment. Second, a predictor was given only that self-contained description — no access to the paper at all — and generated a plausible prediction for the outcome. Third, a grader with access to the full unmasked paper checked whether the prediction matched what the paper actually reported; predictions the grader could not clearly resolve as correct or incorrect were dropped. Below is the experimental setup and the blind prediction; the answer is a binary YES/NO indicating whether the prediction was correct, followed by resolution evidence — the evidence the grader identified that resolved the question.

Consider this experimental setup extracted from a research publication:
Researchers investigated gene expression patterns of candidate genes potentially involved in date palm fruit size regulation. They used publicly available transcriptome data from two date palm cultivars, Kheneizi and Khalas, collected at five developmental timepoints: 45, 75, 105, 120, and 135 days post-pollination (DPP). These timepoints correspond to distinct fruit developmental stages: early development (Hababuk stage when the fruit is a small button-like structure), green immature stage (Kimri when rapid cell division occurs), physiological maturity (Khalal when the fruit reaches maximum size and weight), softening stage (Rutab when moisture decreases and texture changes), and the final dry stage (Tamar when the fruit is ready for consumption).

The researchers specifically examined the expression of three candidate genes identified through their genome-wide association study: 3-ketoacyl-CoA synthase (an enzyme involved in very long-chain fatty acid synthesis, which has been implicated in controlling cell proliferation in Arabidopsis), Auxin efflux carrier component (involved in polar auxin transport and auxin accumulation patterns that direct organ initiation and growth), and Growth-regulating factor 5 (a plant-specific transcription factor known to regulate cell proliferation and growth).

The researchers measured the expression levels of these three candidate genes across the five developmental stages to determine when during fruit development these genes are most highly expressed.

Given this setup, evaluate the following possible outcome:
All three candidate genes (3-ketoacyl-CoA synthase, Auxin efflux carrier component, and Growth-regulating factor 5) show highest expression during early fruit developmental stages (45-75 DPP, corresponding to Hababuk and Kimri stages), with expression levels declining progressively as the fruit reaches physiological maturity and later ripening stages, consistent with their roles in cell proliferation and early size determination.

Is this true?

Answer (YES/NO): NO